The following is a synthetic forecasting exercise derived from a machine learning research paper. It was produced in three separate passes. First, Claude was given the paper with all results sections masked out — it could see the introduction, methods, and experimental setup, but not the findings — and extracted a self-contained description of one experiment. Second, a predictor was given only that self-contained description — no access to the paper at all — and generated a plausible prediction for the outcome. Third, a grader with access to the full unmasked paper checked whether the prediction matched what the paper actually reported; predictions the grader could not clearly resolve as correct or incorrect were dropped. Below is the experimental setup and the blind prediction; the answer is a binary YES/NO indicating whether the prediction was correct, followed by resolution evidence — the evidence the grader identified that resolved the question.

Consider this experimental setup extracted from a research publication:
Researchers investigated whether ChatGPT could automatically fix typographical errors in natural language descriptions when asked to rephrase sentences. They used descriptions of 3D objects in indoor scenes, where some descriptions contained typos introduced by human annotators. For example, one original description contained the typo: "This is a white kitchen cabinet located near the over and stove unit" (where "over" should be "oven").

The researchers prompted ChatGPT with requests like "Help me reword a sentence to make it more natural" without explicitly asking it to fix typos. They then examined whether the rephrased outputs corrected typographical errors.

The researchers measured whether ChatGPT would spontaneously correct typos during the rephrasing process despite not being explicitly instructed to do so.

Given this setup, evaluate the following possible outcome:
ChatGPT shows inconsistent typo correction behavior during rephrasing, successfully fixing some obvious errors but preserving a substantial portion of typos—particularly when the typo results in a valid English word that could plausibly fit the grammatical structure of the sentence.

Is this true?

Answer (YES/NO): NO